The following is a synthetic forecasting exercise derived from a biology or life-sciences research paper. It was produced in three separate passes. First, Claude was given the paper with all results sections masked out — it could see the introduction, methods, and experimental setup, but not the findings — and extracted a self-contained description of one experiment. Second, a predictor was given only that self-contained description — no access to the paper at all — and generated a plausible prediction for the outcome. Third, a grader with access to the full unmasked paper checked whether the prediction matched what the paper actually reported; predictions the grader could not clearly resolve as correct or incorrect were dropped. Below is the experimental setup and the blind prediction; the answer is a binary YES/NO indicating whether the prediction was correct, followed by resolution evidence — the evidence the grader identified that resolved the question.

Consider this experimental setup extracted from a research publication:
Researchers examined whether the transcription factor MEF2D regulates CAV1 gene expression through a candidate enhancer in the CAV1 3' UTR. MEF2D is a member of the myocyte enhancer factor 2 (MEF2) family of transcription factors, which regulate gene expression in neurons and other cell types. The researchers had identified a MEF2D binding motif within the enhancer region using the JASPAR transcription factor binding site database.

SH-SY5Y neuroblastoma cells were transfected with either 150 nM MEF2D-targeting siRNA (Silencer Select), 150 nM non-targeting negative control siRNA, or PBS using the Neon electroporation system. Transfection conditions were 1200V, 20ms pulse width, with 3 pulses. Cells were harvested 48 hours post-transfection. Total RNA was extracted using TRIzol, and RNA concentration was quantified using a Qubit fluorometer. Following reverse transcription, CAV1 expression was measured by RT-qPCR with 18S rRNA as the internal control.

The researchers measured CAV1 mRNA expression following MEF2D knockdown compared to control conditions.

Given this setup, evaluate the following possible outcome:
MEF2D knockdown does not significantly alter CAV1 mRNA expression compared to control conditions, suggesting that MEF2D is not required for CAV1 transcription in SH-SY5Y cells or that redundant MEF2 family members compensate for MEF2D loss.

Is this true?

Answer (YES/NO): YES